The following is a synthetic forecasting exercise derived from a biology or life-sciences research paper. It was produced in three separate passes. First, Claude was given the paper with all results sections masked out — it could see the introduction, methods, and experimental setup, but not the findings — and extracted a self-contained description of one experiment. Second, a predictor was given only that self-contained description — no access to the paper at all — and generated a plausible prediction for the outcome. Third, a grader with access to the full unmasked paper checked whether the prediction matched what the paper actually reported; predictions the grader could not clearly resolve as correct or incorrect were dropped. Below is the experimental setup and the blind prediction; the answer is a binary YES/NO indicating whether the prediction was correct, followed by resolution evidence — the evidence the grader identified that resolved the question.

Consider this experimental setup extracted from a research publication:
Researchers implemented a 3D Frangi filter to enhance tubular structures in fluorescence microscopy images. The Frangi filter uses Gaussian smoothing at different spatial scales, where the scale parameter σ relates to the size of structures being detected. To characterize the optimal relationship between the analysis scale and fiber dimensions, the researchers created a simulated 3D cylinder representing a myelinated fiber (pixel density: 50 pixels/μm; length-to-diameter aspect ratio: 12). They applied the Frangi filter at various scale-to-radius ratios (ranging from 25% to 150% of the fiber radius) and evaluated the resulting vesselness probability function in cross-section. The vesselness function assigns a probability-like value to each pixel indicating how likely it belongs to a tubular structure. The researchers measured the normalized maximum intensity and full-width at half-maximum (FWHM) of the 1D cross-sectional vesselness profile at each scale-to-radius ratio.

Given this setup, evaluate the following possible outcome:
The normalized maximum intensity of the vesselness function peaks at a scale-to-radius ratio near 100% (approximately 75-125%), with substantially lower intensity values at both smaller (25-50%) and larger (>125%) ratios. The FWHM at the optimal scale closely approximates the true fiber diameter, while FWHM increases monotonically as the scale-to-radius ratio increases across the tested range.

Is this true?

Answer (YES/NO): NO